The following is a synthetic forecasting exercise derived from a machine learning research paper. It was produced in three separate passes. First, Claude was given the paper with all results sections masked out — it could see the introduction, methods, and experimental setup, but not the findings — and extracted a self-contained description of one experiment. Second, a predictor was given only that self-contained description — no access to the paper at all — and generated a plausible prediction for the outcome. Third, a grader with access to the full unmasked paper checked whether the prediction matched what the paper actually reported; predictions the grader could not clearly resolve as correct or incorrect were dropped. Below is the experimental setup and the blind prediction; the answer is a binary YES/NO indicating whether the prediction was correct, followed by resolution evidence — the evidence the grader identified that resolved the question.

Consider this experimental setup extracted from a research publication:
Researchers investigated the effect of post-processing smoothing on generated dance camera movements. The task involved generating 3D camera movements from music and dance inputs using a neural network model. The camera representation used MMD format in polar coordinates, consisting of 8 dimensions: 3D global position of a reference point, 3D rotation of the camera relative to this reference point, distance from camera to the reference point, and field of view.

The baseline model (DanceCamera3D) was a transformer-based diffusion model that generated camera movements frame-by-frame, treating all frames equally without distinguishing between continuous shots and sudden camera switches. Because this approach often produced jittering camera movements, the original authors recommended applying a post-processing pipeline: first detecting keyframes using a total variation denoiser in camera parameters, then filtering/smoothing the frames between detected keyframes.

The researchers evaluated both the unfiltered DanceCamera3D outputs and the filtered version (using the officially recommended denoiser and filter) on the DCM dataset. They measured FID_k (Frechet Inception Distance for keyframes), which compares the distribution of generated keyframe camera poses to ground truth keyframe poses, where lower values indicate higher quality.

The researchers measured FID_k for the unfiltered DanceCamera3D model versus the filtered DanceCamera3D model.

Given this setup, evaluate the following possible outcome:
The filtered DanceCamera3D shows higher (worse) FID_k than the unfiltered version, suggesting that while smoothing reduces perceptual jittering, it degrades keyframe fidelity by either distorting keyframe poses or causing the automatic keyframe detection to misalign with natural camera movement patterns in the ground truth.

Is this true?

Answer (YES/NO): YES